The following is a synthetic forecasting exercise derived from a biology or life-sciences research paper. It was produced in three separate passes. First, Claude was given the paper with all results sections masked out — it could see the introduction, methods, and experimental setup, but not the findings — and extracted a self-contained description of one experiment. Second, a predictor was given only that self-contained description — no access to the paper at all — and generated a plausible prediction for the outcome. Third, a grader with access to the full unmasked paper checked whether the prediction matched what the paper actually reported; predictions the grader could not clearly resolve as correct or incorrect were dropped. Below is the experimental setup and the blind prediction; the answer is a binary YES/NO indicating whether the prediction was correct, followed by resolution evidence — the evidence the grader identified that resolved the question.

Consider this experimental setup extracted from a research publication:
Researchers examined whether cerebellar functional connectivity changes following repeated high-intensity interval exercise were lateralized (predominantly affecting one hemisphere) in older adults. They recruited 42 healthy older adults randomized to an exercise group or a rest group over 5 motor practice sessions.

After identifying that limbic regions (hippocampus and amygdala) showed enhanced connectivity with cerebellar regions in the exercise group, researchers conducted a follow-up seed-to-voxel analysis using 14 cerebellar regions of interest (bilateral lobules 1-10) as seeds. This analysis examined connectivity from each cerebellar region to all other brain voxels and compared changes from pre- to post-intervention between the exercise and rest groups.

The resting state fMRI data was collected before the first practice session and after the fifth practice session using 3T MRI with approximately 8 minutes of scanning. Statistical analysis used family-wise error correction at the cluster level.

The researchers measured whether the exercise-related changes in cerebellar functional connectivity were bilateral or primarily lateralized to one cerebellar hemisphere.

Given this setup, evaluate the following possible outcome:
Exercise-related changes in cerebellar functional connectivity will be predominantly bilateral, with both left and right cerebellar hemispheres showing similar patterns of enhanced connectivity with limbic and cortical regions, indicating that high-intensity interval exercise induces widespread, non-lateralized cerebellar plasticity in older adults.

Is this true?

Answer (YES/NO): NO